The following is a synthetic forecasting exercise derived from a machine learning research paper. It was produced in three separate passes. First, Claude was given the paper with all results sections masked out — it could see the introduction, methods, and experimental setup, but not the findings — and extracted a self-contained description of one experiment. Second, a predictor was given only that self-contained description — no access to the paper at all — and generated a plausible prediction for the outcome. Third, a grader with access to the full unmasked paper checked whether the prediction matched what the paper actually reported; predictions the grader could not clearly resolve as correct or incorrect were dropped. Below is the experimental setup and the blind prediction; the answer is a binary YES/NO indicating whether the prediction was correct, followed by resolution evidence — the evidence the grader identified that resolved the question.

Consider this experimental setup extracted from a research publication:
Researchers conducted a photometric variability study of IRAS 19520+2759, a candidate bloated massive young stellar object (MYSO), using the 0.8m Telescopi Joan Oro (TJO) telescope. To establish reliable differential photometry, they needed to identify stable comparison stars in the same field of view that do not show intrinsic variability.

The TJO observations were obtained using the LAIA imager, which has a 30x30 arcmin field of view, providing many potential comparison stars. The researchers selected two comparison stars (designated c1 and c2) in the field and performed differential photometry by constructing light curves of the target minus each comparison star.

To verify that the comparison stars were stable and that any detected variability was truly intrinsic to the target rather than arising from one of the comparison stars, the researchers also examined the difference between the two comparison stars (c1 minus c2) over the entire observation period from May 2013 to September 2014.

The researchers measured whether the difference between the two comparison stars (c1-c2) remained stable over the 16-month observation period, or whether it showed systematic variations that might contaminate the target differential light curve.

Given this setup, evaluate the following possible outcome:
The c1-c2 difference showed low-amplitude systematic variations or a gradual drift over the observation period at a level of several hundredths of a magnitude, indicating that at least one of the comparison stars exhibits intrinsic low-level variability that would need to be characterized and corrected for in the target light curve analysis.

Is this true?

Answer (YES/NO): NO